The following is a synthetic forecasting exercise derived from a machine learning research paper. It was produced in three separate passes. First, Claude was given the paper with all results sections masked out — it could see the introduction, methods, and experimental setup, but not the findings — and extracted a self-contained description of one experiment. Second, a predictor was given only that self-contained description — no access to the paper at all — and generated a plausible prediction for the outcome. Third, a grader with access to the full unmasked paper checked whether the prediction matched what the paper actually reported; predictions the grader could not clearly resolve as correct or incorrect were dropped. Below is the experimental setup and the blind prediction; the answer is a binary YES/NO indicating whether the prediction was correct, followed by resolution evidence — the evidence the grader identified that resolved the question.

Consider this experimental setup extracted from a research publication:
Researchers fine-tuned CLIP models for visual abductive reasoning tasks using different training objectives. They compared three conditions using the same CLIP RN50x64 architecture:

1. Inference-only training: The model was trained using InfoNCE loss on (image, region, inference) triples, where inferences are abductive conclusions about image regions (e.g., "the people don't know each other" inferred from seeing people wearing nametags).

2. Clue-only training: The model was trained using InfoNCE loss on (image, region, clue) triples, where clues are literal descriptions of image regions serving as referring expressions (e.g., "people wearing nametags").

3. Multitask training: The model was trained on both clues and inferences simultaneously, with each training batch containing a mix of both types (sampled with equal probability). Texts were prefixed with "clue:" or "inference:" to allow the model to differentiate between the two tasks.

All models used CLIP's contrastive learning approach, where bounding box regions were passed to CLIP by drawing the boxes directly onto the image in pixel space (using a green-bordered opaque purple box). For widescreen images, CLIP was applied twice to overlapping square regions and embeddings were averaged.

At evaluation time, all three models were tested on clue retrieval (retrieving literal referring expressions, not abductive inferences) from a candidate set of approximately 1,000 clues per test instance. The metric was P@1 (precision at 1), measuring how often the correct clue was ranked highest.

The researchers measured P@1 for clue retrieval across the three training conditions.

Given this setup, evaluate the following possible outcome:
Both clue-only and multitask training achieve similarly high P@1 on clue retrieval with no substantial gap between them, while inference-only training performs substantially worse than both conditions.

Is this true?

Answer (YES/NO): NO